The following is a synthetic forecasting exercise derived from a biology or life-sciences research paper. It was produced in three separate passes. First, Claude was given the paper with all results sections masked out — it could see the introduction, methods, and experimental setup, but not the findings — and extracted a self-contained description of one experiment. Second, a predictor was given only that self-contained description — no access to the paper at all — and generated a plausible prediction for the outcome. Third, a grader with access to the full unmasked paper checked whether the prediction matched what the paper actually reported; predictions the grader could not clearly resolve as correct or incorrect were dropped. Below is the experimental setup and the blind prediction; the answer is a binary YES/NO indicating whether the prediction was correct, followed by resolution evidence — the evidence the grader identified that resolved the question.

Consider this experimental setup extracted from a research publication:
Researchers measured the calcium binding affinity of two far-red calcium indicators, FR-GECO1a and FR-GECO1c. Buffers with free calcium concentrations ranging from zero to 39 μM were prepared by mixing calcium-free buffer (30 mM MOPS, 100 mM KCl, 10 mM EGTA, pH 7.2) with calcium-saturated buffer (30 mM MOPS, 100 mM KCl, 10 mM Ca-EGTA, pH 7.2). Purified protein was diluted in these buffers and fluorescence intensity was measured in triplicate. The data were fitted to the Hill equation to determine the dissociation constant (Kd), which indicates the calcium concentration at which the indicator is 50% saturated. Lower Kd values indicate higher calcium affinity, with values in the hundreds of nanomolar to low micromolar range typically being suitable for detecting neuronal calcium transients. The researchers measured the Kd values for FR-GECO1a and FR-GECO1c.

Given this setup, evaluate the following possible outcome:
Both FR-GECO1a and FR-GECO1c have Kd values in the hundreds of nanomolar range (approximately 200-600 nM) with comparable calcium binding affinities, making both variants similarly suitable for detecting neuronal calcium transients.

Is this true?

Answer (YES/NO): NO